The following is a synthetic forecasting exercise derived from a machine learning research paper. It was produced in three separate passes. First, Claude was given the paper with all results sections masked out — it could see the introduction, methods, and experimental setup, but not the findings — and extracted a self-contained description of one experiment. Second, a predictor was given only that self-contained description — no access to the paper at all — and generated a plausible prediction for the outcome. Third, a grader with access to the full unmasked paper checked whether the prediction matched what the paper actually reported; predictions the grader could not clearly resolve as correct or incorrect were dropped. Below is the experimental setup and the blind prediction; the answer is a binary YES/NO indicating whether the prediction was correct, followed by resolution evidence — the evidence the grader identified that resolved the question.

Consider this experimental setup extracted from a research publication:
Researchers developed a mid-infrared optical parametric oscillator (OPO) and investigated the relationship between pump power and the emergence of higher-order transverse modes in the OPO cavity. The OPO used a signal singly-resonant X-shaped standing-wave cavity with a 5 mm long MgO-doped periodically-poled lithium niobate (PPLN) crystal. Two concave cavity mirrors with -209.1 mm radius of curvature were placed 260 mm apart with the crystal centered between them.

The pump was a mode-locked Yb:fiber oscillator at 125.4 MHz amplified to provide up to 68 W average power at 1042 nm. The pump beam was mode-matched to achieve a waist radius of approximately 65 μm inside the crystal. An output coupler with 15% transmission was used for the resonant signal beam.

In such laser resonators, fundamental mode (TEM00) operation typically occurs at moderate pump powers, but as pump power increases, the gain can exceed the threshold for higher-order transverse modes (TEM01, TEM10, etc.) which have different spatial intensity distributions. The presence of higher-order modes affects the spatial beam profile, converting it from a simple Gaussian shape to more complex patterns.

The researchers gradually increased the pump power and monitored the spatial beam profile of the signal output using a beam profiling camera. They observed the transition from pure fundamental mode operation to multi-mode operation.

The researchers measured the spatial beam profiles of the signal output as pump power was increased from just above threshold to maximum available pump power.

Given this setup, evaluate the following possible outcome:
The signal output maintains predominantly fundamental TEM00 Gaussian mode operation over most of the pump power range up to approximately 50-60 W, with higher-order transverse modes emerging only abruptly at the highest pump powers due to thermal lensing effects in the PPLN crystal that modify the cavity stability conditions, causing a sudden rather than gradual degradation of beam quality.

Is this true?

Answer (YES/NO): NO